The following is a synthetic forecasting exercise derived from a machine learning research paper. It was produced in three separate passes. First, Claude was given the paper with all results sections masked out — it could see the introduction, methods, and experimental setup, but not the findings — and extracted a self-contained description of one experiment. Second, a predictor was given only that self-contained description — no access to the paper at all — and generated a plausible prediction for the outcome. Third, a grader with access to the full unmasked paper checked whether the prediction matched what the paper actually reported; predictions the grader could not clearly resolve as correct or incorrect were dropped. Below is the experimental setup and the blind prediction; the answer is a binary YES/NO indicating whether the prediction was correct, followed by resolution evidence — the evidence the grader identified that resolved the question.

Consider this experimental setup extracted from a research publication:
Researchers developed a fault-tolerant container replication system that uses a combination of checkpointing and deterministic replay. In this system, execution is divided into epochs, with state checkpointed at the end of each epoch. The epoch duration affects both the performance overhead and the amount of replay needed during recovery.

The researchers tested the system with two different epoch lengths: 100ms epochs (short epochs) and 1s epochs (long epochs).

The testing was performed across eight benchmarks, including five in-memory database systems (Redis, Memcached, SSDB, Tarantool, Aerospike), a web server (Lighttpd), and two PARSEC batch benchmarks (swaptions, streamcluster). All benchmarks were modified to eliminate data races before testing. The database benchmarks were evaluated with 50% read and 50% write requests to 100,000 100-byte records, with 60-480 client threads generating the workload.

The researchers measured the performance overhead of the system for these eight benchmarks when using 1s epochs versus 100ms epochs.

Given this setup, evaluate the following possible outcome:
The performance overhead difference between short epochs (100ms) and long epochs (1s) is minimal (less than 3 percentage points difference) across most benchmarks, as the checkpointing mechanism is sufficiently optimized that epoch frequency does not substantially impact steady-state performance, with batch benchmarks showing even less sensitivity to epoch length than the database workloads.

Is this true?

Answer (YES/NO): NO